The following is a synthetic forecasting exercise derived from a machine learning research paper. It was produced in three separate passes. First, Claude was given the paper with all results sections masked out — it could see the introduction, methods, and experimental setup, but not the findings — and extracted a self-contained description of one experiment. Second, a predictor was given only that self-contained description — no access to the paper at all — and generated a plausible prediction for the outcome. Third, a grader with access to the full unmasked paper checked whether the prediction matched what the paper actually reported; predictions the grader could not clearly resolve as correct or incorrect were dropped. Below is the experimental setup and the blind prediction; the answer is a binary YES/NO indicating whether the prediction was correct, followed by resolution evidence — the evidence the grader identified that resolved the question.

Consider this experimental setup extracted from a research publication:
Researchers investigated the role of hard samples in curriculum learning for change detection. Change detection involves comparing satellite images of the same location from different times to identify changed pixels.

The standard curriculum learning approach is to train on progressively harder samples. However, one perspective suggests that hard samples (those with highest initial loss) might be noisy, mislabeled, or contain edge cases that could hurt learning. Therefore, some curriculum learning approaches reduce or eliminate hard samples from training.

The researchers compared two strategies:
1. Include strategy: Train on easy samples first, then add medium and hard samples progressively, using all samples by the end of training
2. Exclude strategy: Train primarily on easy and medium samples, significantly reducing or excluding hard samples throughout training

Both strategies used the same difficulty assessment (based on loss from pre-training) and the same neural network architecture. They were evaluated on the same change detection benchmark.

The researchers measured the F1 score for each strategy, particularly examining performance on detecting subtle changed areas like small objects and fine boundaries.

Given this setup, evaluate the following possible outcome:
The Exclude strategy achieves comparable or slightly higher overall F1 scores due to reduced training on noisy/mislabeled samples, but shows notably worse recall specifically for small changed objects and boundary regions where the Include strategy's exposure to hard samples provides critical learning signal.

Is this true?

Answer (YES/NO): NO